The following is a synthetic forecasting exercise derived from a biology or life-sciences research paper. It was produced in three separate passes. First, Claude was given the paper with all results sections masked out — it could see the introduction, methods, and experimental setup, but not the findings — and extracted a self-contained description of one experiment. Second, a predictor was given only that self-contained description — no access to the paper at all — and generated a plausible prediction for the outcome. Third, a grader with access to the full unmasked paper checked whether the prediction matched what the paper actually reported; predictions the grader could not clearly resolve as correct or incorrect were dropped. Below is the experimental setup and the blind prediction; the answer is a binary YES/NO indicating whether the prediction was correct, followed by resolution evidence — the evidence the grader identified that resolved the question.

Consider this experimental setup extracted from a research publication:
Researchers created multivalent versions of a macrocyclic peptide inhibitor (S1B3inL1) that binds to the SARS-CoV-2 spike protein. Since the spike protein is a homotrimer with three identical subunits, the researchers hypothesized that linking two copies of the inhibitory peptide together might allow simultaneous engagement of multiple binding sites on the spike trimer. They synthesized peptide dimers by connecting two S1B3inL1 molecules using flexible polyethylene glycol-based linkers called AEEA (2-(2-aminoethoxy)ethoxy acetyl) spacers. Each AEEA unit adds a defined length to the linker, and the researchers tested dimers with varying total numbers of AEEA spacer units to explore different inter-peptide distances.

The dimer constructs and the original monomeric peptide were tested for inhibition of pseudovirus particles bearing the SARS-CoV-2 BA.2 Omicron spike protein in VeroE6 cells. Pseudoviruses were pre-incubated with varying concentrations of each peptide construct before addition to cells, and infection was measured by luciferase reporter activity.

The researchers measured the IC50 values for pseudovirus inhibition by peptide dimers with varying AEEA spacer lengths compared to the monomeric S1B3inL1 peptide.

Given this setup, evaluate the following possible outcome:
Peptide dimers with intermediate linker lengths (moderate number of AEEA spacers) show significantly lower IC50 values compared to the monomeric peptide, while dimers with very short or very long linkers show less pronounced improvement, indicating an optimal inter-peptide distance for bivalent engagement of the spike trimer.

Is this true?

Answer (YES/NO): NO